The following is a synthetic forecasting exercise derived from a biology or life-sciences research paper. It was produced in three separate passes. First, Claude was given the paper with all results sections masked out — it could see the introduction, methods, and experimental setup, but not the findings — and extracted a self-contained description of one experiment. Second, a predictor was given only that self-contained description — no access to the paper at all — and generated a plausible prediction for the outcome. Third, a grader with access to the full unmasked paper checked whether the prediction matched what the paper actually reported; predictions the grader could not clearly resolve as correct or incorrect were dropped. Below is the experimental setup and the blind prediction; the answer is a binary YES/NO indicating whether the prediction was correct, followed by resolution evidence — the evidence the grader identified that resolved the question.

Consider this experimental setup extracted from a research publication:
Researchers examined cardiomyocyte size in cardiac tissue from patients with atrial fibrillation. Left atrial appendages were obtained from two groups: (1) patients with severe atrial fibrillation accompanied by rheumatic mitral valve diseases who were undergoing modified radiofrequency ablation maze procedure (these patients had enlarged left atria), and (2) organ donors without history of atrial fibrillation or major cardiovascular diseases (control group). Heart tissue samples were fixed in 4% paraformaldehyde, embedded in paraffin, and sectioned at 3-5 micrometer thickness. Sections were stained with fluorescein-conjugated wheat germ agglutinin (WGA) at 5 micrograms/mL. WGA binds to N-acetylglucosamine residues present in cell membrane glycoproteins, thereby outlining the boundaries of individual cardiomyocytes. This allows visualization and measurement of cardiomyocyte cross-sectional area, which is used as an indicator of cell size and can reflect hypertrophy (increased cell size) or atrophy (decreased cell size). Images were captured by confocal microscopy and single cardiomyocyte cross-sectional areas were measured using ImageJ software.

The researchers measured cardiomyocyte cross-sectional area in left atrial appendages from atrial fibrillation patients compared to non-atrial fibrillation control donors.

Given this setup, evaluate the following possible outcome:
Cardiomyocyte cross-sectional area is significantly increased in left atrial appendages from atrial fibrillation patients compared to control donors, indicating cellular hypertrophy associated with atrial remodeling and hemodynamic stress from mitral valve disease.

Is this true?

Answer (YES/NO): NO